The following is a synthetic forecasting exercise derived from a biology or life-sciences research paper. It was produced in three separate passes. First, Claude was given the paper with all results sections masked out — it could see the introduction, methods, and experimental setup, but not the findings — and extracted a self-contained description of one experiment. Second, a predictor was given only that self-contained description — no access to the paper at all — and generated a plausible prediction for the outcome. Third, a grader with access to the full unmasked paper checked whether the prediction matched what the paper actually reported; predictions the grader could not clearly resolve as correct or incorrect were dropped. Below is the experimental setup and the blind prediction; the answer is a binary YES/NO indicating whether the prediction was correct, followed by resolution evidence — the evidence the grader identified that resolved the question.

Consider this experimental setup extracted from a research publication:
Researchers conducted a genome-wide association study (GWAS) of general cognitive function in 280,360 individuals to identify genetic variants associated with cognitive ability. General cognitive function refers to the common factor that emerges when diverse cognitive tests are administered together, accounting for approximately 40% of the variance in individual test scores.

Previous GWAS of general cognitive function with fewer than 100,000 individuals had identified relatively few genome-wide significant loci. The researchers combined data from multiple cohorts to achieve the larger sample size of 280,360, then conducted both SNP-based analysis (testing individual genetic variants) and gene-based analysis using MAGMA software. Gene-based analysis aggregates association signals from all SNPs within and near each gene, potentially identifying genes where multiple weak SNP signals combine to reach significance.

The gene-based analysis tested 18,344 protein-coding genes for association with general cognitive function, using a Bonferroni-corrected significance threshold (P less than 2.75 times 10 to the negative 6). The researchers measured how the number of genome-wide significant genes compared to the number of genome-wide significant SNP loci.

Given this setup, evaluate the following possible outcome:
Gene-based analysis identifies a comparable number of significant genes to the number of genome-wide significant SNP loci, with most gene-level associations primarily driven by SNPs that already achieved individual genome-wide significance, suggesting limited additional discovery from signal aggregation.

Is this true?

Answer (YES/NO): NO